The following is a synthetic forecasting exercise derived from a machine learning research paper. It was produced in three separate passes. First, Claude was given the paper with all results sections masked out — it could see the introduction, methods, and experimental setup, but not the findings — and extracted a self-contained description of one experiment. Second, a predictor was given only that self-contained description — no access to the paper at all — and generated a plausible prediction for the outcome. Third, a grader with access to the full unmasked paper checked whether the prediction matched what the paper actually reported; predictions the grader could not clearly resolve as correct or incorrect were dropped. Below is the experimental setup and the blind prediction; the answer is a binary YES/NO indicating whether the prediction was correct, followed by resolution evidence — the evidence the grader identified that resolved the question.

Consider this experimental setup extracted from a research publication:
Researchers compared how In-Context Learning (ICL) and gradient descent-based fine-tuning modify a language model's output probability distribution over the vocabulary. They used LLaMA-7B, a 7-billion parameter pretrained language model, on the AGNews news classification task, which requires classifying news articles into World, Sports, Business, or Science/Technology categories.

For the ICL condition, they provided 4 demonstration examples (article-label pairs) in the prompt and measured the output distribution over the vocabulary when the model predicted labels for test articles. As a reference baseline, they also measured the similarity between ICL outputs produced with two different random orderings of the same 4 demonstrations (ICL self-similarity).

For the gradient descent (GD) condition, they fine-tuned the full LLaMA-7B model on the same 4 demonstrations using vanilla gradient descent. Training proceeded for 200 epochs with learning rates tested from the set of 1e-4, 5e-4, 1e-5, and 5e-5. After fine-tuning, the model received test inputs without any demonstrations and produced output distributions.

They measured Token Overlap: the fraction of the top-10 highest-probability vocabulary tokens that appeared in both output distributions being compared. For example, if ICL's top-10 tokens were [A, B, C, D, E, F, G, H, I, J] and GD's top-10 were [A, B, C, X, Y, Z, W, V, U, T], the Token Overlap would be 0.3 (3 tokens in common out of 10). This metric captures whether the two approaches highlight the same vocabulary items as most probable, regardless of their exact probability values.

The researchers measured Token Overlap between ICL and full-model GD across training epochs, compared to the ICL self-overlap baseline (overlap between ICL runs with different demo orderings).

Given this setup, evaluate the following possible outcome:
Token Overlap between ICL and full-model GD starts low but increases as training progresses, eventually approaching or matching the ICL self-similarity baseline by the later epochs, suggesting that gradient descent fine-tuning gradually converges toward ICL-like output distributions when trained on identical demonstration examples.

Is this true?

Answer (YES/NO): NO